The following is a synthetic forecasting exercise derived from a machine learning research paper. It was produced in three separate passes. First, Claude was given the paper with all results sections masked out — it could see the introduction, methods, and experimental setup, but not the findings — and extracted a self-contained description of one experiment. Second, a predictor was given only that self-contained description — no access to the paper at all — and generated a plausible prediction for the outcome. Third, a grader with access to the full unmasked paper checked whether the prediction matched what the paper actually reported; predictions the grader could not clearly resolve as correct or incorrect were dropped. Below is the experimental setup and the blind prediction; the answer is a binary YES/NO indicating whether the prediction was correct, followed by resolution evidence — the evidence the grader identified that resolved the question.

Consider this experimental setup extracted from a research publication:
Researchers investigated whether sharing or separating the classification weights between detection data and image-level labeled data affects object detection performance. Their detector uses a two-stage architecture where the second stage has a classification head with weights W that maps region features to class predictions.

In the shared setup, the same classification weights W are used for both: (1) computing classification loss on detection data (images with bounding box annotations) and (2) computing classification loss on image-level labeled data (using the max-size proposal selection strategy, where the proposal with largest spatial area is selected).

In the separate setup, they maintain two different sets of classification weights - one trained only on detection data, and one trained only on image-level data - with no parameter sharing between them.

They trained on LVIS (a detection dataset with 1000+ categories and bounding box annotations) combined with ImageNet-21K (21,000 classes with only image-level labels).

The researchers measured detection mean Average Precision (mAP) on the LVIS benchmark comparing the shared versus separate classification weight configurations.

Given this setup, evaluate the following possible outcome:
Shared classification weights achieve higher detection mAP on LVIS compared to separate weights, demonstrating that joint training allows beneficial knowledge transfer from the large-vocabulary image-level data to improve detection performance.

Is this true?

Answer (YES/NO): YES